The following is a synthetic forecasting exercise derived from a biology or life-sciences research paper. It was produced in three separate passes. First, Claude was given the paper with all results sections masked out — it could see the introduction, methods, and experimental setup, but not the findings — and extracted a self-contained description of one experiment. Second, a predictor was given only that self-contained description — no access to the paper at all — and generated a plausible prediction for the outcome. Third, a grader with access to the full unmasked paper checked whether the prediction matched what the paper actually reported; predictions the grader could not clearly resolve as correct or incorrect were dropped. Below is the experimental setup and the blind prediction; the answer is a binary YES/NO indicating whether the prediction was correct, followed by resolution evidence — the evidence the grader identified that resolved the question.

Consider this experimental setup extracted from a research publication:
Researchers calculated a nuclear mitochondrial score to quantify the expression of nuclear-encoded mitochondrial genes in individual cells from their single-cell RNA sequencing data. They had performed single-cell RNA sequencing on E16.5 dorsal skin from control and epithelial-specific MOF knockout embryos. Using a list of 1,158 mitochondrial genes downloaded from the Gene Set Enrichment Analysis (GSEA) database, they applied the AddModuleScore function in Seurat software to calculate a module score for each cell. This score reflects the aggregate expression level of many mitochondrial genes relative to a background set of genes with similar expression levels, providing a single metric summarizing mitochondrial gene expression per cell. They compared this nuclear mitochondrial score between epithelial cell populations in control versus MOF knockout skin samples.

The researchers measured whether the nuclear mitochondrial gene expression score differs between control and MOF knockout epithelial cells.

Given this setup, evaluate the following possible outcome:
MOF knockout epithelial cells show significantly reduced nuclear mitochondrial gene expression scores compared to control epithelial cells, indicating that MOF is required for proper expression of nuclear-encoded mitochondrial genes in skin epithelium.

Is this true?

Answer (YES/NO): YES